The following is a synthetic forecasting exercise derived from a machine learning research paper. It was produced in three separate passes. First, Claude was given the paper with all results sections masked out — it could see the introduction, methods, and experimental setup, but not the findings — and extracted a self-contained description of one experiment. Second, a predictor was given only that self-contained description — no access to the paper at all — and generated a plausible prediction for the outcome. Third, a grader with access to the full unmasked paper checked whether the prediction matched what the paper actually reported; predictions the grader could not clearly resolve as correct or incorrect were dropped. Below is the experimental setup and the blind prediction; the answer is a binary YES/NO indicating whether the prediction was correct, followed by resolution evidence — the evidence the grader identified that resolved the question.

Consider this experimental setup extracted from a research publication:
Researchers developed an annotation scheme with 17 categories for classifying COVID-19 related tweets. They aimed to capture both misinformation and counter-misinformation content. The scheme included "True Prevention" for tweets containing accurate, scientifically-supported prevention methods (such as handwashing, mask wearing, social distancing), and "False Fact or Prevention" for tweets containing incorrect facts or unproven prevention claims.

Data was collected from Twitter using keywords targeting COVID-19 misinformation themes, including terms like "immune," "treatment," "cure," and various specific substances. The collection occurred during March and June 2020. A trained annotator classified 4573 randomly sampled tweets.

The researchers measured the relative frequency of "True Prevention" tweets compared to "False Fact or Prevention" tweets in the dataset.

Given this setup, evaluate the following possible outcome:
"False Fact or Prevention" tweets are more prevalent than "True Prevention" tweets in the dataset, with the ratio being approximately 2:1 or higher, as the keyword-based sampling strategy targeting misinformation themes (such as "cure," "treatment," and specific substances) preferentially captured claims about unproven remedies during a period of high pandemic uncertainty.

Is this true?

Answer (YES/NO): NO